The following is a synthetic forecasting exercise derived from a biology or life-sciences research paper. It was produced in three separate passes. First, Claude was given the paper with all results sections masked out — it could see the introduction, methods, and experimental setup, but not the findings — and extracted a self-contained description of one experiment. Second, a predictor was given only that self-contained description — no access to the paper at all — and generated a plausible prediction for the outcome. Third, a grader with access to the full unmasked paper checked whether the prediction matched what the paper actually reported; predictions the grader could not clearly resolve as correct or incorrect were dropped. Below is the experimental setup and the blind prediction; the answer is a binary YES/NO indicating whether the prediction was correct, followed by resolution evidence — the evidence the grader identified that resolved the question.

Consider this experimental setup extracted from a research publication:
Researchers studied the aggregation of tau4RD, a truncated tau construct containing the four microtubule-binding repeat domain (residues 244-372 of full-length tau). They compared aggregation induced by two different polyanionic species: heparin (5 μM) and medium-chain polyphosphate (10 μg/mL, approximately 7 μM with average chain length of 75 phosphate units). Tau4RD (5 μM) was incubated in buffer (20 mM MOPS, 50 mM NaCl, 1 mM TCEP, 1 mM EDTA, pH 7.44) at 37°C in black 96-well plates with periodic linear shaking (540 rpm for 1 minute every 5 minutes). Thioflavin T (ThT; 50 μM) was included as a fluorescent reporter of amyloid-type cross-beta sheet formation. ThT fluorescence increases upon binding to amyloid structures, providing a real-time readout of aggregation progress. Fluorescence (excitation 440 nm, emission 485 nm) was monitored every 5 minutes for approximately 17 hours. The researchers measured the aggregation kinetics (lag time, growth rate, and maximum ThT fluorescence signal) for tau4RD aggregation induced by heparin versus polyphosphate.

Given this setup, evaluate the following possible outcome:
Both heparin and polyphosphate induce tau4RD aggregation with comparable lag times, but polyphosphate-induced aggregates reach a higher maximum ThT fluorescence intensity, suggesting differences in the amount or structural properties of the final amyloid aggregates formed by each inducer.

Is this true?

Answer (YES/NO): NO